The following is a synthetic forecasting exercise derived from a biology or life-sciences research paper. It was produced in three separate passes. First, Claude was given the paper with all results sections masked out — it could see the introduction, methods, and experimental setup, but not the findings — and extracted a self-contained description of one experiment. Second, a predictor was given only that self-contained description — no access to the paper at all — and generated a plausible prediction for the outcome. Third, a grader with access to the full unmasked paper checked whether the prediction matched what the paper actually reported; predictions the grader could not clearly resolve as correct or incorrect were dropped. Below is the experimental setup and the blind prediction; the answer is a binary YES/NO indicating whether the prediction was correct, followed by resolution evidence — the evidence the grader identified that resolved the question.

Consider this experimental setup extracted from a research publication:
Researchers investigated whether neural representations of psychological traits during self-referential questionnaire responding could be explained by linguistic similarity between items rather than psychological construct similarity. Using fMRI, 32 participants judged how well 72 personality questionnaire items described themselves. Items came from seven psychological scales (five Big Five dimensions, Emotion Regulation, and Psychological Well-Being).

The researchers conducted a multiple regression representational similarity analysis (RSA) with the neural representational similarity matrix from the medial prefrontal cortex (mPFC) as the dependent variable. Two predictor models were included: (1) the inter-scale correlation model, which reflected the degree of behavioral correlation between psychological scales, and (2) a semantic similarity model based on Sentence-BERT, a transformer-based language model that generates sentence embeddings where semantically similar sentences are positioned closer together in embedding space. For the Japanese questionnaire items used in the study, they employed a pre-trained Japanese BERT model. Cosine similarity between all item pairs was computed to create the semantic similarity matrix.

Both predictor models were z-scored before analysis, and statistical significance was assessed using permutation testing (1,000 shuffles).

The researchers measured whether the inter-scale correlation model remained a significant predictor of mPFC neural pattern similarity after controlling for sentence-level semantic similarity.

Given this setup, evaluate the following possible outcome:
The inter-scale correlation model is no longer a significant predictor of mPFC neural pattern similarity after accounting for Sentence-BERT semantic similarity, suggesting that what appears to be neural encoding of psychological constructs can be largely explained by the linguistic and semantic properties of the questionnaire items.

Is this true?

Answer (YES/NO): NO